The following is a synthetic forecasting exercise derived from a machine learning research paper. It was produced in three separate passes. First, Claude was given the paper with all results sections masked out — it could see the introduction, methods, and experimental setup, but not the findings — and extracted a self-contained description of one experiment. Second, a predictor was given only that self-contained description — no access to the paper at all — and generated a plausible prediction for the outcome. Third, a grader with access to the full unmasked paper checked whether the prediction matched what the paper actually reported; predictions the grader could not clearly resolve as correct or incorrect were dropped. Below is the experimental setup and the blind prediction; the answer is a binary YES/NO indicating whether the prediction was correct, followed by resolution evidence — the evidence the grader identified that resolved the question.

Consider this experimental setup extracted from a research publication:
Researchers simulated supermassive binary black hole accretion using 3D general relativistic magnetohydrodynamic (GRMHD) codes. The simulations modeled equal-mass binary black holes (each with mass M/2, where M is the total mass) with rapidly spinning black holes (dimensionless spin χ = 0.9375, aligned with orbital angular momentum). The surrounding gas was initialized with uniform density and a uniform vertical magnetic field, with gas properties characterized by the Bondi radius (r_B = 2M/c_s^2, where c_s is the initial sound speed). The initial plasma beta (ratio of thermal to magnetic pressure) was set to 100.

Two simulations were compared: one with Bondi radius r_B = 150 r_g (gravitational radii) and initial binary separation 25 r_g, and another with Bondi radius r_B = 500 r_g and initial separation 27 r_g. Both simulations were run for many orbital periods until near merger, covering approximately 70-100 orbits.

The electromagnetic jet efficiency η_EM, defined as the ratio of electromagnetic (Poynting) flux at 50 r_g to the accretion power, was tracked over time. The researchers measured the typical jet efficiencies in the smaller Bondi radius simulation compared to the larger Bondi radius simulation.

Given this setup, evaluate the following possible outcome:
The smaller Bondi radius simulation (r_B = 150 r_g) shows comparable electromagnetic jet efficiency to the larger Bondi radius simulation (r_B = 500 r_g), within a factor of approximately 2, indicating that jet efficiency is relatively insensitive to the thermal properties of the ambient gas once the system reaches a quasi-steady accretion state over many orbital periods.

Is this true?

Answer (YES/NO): NO